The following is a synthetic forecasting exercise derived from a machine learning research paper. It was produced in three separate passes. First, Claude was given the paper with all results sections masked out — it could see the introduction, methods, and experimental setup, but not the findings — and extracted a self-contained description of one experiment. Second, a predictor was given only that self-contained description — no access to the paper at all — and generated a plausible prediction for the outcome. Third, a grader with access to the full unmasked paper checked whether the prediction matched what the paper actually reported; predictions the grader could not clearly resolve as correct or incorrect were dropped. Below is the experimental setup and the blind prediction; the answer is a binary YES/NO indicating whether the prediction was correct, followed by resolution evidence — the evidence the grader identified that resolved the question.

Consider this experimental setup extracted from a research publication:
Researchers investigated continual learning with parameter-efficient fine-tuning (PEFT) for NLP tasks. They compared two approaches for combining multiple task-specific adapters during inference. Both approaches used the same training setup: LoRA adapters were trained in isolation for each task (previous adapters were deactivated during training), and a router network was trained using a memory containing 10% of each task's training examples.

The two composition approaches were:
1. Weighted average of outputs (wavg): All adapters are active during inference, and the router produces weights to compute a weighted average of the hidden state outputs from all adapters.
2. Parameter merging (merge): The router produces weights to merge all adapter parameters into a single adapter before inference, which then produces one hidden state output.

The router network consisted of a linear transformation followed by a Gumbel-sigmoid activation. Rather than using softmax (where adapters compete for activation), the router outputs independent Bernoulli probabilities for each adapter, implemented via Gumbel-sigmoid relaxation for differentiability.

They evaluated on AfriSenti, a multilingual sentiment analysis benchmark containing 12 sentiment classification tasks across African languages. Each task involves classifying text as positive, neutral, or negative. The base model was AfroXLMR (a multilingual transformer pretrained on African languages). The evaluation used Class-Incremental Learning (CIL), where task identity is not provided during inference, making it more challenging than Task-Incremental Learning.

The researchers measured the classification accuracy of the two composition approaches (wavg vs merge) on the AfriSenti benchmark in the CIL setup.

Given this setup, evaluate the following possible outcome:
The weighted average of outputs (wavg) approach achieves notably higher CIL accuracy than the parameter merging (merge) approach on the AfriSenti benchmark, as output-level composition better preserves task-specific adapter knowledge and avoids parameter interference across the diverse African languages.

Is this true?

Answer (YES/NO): YES